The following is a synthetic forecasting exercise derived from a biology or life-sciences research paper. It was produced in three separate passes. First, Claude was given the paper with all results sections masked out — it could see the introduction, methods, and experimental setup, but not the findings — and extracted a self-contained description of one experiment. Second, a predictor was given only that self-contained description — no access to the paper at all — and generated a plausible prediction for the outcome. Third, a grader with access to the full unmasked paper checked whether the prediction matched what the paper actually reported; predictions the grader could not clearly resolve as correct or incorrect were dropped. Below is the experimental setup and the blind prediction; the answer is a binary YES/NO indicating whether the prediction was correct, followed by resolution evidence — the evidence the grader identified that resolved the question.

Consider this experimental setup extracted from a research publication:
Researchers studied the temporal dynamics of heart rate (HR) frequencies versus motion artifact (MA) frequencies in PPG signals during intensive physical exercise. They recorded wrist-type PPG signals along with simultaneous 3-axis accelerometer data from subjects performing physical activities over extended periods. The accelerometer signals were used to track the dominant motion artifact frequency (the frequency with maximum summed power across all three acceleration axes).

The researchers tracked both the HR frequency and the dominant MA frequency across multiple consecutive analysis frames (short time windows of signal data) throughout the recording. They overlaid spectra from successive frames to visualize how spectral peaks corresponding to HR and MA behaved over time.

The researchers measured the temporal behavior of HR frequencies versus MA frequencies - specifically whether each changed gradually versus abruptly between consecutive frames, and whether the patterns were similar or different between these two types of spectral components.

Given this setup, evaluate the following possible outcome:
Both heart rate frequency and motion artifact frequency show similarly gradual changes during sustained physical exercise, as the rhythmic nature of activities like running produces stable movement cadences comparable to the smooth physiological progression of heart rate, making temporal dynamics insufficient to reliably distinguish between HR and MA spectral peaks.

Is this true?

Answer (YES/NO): NO